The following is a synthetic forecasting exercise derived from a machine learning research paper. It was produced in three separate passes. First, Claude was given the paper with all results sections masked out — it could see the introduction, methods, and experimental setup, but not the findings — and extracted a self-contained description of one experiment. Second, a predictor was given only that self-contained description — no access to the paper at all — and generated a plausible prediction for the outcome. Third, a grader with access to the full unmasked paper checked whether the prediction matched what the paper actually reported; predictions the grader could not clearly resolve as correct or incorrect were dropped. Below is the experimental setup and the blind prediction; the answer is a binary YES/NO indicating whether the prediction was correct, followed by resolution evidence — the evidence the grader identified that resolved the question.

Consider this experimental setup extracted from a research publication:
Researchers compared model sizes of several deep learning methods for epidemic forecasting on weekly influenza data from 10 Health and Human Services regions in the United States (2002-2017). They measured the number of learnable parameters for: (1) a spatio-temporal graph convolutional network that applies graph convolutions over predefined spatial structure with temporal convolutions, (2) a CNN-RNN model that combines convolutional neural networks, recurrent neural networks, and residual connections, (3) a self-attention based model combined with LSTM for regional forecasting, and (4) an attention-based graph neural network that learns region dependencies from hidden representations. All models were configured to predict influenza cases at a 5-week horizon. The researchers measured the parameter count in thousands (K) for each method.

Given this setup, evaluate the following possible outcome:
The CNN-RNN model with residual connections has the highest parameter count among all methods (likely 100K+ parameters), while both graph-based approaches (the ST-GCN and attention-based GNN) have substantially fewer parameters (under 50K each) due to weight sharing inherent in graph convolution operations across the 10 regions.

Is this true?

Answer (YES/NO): NO